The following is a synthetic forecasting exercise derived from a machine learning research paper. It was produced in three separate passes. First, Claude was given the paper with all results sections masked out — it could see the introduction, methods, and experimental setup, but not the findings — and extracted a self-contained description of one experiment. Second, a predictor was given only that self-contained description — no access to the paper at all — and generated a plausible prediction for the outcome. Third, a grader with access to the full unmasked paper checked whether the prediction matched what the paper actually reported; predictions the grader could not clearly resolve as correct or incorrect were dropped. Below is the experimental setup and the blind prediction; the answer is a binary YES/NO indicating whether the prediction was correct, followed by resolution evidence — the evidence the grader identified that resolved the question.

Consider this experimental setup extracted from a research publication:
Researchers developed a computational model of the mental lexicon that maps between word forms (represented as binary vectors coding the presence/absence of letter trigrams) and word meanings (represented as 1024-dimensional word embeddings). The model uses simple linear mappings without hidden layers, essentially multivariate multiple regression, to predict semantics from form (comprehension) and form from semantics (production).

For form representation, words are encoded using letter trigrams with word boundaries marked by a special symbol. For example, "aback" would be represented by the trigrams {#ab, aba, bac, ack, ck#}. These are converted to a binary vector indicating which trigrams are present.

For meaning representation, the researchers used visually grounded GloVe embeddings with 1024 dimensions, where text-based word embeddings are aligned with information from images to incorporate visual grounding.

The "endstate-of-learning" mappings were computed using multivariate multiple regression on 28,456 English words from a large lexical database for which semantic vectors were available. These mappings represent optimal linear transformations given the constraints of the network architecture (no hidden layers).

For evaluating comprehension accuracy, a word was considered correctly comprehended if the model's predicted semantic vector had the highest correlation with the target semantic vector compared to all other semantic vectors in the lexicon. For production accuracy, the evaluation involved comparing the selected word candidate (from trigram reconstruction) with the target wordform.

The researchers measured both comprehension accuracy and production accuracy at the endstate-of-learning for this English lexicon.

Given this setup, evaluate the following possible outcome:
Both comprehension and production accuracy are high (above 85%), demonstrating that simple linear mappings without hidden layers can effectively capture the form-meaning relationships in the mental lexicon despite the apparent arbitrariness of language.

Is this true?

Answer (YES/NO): NO